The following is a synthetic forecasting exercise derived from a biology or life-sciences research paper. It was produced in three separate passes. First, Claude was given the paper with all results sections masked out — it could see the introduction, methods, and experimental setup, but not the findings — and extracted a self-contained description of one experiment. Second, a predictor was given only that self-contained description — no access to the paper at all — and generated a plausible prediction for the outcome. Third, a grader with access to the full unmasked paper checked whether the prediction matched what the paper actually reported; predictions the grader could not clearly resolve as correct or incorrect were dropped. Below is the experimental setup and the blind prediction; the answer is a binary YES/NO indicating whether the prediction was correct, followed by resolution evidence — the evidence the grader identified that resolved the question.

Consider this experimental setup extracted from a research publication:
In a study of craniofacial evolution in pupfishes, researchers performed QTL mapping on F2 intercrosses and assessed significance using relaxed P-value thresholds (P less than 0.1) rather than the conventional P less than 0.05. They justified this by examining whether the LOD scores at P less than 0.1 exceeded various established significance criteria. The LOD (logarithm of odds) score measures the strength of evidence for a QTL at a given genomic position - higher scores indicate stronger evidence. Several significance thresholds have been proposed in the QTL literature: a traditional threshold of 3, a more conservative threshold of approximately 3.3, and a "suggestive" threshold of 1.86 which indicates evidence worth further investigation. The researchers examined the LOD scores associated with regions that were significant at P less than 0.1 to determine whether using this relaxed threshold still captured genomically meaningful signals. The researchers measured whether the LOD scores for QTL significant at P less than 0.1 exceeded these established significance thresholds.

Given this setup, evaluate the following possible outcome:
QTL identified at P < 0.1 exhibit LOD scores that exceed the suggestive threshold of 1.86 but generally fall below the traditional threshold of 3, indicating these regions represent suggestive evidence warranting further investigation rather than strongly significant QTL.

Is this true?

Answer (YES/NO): NO